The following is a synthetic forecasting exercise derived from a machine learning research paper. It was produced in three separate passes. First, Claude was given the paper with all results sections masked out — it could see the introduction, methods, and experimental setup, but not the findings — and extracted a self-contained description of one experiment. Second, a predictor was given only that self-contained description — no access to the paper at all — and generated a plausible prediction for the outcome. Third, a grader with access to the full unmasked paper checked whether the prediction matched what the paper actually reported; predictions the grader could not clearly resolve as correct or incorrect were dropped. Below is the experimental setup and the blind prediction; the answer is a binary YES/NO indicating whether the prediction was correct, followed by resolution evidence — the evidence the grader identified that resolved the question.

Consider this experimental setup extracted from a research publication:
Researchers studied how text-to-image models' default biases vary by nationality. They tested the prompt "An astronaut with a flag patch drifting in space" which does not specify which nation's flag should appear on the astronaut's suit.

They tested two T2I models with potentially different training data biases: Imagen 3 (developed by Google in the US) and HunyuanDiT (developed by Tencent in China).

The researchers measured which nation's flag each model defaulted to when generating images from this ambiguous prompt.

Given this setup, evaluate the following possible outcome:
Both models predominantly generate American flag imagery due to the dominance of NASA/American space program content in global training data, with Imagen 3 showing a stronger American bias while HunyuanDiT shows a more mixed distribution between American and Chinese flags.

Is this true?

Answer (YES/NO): NO